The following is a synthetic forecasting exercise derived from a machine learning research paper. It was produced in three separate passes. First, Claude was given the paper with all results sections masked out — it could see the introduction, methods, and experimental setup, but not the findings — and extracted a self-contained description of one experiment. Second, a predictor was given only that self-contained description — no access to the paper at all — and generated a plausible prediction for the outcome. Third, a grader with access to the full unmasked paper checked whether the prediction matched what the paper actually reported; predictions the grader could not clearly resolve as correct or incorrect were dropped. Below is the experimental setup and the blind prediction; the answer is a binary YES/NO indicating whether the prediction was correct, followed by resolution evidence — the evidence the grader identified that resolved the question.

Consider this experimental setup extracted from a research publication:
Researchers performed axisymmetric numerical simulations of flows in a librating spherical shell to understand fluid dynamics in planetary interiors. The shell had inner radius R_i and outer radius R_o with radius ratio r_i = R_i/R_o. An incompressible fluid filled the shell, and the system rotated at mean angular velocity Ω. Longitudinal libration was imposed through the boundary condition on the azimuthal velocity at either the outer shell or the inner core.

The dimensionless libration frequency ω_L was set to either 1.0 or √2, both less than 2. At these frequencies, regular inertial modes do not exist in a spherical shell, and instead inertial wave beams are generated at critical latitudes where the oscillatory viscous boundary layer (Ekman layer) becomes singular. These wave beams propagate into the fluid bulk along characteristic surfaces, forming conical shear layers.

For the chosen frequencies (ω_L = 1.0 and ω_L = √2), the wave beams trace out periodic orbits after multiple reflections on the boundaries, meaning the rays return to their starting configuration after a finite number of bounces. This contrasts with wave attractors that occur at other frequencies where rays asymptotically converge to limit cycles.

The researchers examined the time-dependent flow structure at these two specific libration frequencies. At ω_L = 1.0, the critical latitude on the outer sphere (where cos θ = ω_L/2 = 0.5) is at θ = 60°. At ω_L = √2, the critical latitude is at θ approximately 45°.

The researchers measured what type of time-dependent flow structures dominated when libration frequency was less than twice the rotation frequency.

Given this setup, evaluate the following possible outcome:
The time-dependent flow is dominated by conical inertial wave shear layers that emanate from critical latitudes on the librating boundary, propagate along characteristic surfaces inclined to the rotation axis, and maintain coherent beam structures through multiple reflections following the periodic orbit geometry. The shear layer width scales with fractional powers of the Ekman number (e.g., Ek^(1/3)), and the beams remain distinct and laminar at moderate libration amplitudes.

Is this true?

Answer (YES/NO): YES